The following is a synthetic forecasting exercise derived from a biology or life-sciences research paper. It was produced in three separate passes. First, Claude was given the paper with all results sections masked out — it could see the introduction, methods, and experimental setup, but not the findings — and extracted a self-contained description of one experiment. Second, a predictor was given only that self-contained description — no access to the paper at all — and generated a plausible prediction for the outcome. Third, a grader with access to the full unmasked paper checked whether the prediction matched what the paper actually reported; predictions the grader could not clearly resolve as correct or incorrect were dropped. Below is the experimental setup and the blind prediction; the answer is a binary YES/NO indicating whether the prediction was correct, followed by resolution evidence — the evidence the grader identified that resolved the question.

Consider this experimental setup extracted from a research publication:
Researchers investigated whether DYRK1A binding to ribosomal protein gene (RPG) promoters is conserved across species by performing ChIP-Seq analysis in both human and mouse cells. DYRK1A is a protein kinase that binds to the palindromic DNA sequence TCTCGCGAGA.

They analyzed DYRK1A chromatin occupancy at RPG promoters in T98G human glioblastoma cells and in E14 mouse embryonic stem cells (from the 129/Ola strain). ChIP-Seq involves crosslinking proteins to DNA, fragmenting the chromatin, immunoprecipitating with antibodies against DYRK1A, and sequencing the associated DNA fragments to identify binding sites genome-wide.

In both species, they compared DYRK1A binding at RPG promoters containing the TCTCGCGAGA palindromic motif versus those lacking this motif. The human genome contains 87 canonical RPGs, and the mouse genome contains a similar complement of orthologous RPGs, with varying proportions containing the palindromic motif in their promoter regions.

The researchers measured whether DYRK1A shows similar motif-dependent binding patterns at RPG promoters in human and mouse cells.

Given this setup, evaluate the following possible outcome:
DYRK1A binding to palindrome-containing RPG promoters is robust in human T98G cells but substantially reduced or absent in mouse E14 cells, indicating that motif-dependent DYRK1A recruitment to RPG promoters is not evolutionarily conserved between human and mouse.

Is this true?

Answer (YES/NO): NO